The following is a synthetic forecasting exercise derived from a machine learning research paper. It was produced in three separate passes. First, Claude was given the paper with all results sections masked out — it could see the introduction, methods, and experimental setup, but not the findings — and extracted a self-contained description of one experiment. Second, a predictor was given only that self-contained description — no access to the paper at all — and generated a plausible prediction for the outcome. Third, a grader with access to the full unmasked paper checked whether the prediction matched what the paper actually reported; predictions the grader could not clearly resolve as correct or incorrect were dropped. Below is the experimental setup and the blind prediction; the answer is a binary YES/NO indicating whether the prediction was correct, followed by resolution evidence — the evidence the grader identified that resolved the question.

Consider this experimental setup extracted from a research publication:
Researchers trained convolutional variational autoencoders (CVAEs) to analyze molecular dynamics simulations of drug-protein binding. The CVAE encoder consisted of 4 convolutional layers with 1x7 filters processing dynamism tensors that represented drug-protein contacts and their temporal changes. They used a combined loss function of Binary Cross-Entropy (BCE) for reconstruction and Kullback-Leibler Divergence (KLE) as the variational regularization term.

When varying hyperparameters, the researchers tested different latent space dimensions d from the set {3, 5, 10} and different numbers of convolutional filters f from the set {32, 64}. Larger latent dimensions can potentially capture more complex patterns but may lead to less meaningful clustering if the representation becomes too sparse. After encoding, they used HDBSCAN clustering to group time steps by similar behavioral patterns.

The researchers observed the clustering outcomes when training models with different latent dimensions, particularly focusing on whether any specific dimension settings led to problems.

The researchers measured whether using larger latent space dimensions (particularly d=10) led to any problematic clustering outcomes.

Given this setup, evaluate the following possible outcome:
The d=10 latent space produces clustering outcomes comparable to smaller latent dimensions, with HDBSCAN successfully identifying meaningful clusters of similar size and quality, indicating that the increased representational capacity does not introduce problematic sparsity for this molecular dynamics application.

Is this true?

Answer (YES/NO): NO